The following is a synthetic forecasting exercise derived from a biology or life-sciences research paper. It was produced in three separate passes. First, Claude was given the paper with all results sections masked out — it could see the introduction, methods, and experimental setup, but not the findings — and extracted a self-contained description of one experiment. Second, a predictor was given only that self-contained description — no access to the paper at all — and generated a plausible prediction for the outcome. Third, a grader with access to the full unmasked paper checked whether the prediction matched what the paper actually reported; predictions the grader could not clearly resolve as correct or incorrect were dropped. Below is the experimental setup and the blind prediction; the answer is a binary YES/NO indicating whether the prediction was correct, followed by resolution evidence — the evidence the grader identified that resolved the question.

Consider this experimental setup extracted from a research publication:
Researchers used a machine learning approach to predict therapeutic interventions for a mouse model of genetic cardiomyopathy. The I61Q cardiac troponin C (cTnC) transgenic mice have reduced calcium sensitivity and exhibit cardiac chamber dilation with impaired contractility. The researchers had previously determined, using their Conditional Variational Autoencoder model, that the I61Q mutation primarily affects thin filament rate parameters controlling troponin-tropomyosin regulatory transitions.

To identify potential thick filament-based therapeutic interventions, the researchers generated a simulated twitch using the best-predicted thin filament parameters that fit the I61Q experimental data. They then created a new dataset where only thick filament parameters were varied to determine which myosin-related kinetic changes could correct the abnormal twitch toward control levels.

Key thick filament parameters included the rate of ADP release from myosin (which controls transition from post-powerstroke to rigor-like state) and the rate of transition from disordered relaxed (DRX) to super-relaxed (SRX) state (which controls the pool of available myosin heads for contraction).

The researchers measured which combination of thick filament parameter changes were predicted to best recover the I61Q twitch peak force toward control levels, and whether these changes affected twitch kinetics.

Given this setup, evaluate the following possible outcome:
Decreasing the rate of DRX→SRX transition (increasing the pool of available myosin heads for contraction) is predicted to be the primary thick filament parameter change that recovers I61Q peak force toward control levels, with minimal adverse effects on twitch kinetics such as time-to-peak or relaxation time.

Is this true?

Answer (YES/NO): NO